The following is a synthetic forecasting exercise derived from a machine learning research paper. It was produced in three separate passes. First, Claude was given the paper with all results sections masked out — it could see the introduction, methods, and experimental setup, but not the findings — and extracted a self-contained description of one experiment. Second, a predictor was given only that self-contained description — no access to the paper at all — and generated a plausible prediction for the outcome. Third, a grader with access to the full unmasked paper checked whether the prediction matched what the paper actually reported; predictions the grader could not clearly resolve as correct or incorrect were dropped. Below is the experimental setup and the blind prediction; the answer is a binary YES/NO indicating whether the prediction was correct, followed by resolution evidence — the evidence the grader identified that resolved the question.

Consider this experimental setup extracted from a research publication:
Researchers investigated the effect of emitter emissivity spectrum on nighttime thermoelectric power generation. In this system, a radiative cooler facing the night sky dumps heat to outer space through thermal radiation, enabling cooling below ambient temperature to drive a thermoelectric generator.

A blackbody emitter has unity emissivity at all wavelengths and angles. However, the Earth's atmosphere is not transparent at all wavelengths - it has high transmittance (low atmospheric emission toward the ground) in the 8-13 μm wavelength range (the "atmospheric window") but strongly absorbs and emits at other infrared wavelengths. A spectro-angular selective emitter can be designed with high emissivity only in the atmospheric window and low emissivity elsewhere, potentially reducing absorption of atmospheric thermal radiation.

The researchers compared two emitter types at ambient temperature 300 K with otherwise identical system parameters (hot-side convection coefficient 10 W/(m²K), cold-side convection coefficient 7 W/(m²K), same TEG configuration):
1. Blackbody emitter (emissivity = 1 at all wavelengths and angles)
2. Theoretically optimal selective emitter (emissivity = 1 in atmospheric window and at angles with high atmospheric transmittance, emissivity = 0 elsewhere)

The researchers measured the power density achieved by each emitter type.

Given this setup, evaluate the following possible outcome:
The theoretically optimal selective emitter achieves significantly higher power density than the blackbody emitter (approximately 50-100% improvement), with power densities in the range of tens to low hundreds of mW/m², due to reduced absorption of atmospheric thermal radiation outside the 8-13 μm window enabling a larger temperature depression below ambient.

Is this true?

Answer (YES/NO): NO